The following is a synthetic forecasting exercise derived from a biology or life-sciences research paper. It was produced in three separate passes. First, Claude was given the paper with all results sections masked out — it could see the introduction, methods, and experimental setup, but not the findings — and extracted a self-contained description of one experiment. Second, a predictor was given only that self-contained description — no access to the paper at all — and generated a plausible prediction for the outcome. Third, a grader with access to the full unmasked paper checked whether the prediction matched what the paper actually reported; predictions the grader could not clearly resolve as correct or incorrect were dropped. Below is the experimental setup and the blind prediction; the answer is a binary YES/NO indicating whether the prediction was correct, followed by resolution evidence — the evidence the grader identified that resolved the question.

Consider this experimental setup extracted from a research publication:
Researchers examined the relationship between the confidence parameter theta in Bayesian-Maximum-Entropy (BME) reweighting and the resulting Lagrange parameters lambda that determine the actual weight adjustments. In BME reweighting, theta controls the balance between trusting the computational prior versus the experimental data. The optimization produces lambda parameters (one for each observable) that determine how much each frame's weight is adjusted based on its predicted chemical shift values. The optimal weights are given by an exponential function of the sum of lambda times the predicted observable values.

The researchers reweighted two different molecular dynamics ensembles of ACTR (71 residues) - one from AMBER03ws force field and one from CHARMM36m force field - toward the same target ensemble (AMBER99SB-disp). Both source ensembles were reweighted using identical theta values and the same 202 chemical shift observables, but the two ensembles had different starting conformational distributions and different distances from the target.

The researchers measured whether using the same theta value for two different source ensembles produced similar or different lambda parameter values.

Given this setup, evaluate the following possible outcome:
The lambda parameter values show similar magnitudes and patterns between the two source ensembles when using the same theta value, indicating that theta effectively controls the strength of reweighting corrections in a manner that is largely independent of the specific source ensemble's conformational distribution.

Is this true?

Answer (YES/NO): NO